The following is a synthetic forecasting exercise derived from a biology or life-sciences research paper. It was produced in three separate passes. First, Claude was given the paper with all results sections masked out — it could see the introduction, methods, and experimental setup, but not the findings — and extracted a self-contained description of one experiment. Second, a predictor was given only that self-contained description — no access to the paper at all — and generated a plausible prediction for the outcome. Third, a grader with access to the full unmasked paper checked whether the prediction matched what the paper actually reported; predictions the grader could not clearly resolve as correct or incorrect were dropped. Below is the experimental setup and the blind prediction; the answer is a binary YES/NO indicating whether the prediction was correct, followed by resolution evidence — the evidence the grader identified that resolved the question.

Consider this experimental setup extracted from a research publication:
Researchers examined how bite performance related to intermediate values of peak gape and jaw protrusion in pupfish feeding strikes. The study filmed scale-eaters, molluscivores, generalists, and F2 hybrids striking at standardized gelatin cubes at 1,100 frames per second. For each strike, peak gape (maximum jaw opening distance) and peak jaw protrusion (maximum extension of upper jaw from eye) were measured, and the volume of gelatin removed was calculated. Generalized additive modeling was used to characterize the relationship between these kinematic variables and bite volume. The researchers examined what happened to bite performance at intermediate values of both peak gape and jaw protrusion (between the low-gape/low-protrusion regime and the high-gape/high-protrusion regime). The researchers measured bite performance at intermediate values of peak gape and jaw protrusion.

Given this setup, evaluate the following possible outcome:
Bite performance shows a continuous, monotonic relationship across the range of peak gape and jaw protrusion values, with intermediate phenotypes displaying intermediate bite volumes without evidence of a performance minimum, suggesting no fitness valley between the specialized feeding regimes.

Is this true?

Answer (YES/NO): NO